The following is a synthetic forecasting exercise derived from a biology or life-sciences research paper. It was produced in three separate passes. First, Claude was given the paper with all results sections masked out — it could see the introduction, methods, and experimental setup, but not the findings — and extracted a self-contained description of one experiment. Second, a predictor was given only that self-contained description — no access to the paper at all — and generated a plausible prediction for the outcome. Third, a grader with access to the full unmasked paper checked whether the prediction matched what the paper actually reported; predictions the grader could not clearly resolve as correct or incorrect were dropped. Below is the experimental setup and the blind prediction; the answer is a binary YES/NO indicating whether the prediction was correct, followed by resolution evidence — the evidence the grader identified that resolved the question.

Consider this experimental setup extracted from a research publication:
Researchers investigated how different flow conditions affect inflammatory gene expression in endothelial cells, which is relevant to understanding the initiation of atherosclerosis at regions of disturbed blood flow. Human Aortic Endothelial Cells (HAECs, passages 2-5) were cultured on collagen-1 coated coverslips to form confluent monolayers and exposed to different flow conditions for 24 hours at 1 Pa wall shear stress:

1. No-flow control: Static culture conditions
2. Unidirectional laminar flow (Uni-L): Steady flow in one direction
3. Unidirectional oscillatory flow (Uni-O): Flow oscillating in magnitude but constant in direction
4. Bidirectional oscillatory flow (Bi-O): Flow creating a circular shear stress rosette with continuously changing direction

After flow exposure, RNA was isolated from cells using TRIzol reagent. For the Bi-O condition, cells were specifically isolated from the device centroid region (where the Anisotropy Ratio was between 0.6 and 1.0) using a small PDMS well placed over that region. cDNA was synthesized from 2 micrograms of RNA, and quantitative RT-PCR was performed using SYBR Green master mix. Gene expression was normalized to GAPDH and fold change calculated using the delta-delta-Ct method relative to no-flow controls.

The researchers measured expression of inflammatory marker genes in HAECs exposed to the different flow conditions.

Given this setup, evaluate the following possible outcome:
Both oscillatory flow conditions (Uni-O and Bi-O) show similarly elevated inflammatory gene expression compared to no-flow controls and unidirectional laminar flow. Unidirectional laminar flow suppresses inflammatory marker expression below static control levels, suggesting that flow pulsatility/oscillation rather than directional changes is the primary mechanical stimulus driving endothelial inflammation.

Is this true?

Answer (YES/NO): NO